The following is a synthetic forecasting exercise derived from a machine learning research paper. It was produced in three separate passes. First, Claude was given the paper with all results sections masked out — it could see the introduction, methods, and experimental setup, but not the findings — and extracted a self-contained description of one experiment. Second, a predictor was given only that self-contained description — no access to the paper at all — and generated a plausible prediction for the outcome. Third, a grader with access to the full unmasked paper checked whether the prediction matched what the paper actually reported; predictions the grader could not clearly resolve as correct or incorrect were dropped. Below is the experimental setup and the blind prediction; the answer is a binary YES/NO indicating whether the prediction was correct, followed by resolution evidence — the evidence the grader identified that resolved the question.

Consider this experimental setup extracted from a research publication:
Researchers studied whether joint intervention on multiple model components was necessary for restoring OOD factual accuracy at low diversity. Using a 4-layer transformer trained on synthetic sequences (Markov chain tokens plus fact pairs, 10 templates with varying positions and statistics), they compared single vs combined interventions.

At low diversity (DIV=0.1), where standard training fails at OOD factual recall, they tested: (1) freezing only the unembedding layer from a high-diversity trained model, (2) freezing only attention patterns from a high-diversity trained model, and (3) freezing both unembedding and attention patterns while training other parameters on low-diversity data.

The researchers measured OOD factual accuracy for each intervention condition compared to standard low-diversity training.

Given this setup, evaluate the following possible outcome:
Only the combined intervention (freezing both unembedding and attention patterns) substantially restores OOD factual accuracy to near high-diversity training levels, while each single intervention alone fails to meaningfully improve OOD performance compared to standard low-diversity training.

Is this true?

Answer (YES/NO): YES